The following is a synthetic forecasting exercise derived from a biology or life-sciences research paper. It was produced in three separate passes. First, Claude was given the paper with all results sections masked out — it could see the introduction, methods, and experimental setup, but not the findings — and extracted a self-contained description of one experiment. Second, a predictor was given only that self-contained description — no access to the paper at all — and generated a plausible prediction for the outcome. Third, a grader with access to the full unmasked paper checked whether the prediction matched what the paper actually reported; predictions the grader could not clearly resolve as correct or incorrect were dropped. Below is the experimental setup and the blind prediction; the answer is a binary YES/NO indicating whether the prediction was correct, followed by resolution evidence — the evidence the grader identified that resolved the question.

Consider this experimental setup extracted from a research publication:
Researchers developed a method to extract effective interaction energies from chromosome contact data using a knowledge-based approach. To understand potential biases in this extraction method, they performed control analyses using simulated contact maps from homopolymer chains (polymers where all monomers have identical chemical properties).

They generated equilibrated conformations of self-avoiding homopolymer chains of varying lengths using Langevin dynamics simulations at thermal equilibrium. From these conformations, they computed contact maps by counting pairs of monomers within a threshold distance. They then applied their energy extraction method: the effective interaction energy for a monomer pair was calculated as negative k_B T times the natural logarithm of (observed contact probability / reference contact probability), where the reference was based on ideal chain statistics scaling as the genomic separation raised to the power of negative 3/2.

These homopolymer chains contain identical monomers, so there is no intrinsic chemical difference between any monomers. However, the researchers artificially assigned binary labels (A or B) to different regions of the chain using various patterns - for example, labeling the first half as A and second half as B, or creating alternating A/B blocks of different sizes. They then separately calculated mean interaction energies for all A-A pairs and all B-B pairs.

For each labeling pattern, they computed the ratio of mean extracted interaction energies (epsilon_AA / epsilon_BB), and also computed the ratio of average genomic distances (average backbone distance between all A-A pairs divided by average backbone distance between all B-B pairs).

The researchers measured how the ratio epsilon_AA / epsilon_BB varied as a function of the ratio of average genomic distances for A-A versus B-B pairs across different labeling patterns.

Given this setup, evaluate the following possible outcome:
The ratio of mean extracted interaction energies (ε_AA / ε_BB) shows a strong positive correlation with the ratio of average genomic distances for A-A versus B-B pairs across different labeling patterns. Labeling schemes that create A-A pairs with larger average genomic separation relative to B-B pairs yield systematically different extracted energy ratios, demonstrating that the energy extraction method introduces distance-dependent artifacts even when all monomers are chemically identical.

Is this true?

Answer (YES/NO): YES